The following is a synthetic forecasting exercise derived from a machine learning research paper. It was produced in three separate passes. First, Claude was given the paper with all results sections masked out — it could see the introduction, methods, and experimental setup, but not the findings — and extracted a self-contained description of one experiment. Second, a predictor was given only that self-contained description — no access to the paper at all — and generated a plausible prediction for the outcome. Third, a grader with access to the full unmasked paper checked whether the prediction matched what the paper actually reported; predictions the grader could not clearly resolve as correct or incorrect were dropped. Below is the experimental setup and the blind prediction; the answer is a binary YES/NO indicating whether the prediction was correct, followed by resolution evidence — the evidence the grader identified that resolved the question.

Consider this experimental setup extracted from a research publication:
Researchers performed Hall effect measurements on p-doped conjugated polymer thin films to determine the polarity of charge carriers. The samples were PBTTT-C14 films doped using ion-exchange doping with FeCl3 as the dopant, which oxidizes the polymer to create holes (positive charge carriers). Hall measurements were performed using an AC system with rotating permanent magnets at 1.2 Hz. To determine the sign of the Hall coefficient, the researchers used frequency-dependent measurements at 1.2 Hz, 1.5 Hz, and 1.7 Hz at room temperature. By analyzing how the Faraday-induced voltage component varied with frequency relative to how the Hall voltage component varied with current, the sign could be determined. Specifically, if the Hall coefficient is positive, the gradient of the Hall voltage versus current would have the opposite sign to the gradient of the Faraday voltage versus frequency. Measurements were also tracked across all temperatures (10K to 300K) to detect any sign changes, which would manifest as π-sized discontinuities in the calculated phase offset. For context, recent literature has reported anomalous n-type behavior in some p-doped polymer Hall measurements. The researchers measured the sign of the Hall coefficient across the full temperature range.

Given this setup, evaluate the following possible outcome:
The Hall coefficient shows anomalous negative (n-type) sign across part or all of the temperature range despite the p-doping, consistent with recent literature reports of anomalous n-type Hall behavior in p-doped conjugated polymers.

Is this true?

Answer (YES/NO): NO